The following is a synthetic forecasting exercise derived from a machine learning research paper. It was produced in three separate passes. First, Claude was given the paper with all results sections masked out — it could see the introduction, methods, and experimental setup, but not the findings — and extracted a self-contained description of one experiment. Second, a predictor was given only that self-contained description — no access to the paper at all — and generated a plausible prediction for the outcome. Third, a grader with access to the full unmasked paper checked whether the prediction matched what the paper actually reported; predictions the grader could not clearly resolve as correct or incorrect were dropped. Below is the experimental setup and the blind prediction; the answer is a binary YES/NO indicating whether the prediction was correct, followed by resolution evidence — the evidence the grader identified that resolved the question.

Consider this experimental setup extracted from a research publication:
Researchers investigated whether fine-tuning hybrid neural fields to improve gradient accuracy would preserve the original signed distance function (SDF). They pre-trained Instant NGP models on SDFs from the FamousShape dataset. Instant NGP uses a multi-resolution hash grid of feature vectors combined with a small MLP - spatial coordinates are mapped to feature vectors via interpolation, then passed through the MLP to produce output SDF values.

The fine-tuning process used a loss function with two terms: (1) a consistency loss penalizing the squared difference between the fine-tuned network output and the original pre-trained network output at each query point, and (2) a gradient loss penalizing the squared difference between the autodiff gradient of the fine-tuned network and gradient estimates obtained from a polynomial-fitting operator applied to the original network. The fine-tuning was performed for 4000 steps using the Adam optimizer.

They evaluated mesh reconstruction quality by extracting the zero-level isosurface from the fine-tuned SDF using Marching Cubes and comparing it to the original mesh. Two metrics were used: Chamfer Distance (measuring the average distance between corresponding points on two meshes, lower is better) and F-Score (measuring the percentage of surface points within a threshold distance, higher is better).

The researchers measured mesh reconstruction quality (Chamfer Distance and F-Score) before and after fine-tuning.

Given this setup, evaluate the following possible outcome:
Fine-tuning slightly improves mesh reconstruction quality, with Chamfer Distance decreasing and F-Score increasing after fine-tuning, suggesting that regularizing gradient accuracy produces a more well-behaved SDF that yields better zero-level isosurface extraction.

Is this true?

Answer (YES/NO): NO